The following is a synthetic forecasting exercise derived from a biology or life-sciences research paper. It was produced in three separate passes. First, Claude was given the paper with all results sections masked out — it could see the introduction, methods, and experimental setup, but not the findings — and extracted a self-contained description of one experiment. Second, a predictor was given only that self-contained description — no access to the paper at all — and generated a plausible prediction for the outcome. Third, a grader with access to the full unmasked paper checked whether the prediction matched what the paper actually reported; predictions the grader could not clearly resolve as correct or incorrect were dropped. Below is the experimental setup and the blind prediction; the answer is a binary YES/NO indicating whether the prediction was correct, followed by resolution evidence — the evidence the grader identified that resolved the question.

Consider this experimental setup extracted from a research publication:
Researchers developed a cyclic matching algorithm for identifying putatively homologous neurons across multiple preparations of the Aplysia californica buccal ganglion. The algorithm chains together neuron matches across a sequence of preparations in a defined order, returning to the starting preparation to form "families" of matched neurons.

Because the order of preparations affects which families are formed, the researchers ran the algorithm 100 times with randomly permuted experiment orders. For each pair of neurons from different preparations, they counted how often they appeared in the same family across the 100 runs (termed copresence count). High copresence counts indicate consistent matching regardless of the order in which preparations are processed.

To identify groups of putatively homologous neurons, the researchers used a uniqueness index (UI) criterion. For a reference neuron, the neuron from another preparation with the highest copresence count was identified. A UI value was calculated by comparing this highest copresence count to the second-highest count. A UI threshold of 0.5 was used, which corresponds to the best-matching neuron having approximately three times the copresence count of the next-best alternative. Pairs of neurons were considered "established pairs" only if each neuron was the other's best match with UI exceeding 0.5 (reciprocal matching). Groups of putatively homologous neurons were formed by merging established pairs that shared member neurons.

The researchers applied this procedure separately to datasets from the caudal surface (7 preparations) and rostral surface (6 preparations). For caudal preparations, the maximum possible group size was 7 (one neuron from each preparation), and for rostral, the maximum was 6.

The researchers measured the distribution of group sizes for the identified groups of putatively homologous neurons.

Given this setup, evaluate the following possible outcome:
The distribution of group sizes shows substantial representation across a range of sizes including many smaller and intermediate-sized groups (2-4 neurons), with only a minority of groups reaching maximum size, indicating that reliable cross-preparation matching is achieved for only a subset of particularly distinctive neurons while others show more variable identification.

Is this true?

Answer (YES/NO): NO